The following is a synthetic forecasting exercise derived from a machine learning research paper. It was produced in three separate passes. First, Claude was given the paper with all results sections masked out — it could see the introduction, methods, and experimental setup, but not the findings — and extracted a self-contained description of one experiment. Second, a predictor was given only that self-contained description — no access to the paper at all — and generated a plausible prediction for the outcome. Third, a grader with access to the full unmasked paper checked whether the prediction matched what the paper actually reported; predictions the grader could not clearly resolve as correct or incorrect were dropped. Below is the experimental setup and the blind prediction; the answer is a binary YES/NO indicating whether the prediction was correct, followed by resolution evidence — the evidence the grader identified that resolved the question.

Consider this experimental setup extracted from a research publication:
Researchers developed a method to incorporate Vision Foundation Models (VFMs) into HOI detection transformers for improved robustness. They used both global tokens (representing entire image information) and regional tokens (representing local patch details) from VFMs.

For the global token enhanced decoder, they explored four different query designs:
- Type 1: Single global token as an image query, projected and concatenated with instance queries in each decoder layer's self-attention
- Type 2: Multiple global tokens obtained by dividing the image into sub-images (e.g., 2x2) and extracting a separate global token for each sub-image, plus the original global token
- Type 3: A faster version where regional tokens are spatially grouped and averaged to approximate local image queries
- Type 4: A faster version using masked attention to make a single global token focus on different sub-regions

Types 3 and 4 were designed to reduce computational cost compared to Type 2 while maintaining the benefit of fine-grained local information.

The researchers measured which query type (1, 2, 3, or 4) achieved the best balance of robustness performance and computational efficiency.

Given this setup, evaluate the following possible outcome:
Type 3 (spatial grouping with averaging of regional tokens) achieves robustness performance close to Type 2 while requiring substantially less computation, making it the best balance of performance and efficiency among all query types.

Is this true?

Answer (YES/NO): NO